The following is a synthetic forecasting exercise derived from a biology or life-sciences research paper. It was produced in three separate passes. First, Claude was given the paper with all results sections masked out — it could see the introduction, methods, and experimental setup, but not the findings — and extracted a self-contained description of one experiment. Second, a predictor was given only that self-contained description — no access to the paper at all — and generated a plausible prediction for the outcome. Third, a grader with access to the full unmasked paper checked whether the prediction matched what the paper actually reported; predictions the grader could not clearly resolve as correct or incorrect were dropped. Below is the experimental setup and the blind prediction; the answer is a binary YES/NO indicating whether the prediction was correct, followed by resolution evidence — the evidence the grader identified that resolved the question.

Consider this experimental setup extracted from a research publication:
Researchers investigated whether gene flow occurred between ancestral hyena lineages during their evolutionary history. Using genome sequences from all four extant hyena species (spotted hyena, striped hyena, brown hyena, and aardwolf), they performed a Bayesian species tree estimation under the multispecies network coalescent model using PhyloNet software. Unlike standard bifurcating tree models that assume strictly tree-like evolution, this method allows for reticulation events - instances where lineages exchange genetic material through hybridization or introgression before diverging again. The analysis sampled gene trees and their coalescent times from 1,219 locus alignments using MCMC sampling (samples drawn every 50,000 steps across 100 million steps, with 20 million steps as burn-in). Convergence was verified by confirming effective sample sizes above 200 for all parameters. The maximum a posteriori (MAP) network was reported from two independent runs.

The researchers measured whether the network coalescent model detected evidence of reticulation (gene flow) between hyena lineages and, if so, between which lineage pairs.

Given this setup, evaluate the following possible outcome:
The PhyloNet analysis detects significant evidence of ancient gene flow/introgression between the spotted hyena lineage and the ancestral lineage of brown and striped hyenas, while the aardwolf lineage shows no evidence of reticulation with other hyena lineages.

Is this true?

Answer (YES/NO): NO